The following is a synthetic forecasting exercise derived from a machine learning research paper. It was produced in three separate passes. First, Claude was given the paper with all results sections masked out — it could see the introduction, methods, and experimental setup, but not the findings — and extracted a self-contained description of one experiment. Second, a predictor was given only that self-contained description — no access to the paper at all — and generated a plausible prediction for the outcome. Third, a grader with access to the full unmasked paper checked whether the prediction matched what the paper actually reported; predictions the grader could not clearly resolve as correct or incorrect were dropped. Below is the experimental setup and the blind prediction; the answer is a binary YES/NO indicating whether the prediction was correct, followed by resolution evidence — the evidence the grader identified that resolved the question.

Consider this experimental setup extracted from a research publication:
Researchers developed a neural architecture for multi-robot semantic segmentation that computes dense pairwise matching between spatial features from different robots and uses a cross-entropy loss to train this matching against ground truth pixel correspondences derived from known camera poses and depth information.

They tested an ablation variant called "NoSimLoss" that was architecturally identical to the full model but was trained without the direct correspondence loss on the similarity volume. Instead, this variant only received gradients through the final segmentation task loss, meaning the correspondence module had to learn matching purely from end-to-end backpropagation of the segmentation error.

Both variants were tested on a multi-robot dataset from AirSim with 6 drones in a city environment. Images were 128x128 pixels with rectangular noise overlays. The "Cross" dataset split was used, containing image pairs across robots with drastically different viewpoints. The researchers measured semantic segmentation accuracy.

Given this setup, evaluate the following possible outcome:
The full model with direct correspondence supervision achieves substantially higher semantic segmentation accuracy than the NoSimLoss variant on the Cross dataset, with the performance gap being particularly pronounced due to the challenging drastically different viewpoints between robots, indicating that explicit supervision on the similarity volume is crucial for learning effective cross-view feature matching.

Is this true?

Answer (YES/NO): NO